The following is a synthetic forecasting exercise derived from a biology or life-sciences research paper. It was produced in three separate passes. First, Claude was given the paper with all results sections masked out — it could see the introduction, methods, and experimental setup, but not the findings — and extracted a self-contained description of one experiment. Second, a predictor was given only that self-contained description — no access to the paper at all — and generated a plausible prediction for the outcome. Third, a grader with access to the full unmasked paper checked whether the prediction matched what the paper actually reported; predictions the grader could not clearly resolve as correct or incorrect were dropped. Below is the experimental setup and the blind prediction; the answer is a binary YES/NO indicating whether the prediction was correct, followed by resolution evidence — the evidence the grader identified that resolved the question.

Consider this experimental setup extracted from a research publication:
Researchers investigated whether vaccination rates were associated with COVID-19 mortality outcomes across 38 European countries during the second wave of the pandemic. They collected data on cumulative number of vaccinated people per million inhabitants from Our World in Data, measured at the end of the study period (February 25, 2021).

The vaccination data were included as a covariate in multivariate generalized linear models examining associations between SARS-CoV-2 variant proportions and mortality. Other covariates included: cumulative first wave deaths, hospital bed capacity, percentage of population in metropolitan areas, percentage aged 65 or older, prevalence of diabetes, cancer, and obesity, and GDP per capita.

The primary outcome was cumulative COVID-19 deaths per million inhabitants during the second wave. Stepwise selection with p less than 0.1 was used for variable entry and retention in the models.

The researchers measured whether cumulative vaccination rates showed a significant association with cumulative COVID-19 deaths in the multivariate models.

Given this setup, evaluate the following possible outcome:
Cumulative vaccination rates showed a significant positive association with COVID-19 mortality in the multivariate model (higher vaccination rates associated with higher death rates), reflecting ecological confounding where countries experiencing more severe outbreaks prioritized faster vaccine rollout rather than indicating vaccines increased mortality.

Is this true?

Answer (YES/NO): NO